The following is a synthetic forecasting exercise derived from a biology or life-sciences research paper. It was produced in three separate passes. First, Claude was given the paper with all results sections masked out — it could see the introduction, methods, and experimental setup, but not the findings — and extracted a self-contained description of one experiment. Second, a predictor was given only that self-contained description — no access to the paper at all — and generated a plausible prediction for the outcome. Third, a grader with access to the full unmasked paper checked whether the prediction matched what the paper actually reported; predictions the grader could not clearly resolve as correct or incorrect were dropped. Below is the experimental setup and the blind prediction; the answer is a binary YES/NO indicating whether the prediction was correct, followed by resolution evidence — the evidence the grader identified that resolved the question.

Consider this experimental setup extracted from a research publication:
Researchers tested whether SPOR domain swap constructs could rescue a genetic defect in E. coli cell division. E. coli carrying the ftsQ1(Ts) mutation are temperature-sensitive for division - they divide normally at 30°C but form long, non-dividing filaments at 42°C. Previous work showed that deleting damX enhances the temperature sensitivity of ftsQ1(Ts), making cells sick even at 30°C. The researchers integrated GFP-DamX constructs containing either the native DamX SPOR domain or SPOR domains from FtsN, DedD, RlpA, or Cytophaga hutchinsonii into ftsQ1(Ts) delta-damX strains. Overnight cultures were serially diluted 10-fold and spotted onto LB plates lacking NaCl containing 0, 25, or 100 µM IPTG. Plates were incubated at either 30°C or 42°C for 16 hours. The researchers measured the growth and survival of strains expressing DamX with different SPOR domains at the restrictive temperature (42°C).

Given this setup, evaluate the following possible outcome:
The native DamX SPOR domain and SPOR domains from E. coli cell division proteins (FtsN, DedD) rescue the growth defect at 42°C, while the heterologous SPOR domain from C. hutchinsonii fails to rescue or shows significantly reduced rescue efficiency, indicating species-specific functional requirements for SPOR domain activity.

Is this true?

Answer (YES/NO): NO